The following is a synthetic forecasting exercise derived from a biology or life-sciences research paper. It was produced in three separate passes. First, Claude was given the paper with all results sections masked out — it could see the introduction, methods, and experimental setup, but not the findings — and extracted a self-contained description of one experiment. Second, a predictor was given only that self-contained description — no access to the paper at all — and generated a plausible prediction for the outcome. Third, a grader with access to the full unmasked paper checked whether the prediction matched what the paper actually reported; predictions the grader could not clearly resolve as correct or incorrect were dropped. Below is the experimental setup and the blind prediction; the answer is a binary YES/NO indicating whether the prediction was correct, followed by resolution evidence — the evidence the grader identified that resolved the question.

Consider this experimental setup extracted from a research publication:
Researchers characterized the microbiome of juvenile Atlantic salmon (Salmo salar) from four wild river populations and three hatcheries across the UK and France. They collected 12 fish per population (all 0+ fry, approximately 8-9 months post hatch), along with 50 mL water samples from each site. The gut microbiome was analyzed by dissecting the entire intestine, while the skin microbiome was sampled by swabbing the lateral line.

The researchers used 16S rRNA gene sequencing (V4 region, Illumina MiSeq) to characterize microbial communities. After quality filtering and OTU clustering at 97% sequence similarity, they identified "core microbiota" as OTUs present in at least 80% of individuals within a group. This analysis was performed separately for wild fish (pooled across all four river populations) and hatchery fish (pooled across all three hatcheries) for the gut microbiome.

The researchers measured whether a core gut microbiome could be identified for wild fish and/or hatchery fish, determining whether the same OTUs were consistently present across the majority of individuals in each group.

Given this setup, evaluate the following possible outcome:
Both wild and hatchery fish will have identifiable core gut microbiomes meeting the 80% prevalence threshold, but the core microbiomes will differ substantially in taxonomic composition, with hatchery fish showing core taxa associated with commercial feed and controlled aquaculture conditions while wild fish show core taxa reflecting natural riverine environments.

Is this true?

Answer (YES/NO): NO